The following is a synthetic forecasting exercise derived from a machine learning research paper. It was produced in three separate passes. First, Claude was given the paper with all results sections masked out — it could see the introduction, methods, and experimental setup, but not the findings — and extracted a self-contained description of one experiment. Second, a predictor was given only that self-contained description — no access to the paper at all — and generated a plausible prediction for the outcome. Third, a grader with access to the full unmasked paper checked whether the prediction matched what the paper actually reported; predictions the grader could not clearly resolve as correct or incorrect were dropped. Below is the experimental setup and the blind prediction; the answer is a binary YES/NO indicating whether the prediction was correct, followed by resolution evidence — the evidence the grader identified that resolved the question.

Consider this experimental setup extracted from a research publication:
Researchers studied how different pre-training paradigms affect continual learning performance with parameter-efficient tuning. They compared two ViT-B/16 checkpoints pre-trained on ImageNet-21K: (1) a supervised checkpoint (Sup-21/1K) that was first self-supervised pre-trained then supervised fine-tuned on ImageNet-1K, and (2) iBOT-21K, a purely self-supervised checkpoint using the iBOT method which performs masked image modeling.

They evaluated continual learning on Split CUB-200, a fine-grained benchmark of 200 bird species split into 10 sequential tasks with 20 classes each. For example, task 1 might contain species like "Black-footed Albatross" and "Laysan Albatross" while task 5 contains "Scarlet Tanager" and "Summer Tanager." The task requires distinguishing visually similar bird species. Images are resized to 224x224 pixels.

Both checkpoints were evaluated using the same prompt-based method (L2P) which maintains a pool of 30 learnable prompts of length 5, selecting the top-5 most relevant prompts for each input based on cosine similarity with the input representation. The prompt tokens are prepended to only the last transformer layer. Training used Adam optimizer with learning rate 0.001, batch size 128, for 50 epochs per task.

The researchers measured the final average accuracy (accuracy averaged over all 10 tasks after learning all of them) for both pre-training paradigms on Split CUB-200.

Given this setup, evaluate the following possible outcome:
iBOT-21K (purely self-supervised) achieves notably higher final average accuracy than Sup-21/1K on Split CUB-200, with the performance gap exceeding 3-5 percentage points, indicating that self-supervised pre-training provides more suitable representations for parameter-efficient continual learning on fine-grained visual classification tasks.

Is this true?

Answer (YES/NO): NO